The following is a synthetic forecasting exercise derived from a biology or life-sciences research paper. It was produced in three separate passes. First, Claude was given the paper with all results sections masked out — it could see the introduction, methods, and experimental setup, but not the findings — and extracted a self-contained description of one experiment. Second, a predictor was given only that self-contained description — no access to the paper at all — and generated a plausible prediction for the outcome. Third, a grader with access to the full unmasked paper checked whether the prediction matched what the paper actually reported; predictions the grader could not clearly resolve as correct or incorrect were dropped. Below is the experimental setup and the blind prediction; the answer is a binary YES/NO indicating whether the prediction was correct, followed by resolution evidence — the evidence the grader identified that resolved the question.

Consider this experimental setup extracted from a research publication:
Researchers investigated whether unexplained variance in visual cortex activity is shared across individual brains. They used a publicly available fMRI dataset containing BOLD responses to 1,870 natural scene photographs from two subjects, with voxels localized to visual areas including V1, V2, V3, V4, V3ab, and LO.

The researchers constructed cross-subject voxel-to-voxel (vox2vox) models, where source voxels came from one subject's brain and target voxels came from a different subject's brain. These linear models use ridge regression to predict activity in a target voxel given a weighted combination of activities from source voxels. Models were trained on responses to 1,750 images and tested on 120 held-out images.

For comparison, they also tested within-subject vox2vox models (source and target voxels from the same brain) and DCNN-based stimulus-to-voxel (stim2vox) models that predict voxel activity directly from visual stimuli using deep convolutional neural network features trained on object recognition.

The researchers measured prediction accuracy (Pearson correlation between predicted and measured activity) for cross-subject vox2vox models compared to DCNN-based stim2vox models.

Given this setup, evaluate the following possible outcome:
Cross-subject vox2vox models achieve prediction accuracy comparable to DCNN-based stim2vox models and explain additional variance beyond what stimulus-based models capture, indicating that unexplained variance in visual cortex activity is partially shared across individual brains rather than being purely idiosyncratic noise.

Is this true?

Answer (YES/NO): NO